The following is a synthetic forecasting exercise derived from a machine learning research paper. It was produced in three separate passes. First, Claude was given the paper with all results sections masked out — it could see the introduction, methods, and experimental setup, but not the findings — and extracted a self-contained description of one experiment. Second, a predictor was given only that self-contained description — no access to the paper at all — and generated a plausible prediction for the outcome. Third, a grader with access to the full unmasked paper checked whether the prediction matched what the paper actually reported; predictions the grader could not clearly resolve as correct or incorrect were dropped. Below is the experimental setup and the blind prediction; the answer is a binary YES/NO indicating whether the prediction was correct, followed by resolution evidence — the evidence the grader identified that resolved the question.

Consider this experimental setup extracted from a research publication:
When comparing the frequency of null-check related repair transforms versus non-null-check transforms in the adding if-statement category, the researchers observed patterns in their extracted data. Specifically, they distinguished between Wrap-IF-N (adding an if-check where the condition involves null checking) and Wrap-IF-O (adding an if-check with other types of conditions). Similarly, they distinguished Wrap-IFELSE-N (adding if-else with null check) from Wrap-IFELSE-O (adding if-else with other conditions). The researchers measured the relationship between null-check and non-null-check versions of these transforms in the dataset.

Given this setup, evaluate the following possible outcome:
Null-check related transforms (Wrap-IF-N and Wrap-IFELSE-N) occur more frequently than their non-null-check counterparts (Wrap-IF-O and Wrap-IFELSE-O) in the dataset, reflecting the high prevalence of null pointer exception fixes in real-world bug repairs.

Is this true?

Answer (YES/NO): NO